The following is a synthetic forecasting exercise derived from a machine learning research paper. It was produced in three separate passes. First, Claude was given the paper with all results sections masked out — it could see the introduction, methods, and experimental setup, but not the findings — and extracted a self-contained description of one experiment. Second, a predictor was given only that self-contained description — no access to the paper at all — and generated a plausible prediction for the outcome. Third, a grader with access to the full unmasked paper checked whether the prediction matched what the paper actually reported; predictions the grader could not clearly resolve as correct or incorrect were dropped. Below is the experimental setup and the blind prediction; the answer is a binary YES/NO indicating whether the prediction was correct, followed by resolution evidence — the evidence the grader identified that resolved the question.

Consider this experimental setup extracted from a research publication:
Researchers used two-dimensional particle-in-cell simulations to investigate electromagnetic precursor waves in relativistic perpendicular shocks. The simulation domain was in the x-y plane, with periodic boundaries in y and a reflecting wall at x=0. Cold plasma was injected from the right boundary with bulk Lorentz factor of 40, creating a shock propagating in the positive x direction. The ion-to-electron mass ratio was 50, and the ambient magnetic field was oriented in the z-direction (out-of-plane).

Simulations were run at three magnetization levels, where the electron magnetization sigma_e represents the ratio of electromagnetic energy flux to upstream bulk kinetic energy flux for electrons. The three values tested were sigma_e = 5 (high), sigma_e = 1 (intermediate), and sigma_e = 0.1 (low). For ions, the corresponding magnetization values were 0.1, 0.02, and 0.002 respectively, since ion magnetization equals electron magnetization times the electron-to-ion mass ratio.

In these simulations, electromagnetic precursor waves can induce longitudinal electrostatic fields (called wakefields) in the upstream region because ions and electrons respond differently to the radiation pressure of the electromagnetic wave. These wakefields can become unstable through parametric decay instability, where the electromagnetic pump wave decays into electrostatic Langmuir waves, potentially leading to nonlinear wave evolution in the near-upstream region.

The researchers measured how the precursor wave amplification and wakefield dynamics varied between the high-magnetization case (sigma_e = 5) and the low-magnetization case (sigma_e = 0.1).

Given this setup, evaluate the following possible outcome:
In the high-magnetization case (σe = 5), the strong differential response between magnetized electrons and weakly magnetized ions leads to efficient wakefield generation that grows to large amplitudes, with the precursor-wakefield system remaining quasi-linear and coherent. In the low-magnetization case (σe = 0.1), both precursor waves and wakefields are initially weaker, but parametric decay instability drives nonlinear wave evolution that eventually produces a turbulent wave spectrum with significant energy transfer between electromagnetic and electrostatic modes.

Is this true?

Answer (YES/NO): NO